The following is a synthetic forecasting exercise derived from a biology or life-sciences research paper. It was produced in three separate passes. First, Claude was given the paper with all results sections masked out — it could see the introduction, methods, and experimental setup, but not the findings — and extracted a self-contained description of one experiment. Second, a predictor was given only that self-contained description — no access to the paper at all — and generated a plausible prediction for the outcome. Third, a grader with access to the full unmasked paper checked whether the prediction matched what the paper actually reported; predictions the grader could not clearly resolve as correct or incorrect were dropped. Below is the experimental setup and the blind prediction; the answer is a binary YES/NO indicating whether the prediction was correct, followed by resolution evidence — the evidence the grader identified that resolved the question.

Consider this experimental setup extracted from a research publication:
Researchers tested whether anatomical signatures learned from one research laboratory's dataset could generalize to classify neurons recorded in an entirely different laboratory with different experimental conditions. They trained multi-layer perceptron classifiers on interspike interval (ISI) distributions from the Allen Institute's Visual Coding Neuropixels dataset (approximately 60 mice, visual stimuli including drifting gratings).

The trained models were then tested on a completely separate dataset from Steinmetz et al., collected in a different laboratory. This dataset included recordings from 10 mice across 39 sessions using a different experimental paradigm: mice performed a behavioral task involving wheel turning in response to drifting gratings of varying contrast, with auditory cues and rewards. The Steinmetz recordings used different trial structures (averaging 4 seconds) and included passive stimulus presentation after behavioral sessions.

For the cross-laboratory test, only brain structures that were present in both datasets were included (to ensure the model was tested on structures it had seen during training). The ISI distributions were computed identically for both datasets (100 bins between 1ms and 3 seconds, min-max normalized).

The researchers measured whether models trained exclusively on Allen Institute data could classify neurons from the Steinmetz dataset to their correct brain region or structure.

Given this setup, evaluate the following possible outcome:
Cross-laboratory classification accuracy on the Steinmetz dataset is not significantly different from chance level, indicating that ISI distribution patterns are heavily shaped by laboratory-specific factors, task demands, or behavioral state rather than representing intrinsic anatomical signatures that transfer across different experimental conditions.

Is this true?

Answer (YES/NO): NO